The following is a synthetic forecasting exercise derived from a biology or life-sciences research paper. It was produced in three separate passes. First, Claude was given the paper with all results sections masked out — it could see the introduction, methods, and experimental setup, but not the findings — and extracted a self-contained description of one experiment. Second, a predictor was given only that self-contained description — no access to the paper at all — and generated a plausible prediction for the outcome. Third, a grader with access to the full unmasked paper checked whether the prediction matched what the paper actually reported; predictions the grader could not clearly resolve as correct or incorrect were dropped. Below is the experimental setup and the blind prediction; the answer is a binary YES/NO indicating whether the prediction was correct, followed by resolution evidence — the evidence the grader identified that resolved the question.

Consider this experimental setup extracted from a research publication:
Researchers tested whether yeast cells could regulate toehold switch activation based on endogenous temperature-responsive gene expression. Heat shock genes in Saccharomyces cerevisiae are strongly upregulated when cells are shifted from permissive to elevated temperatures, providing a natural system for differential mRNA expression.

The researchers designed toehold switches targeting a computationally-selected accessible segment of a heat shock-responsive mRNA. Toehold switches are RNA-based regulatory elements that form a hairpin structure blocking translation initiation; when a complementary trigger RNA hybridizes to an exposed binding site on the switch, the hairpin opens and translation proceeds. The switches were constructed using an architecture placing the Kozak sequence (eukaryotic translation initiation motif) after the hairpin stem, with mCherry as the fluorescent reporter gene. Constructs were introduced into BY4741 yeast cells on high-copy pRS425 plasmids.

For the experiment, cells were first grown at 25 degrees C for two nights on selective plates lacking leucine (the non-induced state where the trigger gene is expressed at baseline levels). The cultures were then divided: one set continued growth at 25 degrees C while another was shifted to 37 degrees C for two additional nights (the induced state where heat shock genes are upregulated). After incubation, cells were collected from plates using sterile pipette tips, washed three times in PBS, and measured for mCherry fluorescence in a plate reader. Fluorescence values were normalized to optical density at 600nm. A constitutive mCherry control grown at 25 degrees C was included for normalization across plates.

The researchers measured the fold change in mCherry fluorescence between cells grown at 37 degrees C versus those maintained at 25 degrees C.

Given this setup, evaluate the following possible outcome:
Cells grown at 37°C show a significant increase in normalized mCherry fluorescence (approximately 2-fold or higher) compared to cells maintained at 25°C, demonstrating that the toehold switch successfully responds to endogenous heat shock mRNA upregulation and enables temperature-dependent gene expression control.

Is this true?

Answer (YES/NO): YES